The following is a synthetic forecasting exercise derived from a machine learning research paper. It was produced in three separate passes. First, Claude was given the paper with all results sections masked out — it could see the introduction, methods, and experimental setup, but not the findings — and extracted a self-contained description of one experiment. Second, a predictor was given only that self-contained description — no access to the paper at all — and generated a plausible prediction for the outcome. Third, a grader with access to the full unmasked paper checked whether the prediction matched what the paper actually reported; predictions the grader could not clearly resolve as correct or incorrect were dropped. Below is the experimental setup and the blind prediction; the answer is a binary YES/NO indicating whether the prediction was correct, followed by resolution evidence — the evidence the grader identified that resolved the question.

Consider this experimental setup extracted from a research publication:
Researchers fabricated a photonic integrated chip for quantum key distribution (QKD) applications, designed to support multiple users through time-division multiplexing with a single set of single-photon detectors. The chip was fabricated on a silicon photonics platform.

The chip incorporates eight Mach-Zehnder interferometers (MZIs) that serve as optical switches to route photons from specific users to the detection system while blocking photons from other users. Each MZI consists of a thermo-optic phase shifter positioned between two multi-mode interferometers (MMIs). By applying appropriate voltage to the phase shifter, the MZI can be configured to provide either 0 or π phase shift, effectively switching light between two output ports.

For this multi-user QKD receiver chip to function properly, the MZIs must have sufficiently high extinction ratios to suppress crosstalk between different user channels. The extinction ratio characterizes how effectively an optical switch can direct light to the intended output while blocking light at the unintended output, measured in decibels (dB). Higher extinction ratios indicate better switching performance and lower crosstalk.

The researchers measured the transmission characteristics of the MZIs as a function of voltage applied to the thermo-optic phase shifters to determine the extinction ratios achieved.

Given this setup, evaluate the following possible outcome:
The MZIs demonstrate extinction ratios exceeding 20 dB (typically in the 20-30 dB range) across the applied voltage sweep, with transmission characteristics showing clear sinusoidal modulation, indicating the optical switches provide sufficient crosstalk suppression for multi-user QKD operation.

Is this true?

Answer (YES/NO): NO